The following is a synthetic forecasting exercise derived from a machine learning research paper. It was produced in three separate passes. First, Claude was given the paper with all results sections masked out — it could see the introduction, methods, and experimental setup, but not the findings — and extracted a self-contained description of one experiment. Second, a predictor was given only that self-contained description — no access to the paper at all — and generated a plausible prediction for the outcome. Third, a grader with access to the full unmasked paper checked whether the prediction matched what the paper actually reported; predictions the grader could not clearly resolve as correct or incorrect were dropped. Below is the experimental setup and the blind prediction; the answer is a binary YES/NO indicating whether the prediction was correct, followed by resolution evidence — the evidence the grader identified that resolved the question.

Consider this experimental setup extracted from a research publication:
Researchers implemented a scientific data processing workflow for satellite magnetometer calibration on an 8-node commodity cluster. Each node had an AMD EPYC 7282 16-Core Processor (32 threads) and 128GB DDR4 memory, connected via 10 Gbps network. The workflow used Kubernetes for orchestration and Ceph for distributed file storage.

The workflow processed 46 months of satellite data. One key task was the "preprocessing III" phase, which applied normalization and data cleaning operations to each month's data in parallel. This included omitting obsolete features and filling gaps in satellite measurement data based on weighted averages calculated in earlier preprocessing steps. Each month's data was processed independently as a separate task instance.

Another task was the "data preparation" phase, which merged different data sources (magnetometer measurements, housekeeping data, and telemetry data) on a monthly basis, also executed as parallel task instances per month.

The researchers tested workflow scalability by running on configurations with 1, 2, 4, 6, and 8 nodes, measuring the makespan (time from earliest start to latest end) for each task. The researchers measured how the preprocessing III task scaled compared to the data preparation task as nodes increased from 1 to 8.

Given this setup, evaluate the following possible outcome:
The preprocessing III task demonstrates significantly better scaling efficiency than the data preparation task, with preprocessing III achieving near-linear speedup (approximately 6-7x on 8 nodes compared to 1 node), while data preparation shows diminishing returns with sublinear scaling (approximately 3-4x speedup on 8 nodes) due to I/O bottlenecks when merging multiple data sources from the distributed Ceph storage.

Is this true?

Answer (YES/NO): NO